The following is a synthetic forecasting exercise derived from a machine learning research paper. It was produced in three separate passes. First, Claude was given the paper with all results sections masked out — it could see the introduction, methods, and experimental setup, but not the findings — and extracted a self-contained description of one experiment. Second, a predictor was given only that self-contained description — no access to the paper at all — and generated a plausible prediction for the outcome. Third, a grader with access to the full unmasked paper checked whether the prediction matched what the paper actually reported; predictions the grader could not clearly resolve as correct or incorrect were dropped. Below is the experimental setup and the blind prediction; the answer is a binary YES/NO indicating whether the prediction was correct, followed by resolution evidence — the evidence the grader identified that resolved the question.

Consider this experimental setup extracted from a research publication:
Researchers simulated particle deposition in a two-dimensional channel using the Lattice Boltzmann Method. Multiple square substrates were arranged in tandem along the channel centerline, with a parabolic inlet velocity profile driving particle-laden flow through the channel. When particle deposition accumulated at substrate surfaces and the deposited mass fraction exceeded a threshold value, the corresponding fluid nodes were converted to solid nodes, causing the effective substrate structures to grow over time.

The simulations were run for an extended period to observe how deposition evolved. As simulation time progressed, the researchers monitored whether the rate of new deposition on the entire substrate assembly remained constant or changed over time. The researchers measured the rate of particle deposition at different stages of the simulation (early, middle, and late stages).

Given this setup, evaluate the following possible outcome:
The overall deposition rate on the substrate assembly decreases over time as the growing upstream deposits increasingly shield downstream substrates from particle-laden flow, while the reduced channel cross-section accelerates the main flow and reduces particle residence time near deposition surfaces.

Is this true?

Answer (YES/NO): YES